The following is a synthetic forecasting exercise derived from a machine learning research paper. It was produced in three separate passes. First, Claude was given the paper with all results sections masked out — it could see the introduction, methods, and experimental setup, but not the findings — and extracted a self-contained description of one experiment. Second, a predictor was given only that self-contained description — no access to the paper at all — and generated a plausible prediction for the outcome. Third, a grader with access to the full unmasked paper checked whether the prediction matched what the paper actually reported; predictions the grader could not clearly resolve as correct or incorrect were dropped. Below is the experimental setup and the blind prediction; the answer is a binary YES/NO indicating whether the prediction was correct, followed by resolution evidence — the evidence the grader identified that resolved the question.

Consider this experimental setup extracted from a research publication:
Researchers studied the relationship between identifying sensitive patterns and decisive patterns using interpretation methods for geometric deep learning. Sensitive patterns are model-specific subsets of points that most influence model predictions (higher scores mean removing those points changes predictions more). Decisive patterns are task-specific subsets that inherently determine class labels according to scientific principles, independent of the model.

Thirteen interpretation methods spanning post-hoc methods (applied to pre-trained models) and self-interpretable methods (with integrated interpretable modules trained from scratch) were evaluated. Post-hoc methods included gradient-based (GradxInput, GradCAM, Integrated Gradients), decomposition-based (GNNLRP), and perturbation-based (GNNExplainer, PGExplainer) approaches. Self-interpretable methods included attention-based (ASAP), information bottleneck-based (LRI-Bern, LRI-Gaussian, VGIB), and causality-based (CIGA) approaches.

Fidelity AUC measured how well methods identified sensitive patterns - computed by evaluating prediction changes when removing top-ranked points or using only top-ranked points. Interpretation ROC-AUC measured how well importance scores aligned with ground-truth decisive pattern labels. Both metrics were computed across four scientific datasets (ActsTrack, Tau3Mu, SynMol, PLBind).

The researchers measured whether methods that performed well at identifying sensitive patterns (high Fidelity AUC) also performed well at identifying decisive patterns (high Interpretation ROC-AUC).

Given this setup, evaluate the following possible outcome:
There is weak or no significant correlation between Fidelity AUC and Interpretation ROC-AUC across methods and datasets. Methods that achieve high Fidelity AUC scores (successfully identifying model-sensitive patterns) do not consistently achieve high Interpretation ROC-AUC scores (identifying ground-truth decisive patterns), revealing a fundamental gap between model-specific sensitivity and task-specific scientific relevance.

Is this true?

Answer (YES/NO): YES